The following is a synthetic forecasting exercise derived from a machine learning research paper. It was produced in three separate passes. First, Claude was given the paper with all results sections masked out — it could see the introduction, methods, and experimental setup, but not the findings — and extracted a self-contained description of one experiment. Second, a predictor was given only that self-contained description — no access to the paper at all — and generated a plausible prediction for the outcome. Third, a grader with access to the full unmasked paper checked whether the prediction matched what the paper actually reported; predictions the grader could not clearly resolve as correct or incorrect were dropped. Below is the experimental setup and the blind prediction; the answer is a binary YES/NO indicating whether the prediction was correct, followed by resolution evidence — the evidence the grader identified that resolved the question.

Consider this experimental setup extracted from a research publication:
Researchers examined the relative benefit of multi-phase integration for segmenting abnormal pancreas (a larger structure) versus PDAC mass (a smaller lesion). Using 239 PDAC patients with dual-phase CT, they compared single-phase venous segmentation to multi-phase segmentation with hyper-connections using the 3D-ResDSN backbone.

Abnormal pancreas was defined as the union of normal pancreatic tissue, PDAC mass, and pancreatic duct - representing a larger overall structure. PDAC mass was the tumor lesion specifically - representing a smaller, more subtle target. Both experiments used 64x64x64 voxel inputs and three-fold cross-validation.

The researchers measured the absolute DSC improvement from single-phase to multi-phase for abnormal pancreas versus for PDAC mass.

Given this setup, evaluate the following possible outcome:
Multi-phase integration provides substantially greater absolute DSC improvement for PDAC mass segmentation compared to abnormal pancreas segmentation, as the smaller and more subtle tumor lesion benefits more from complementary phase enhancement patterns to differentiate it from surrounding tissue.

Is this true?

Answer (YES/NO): YES